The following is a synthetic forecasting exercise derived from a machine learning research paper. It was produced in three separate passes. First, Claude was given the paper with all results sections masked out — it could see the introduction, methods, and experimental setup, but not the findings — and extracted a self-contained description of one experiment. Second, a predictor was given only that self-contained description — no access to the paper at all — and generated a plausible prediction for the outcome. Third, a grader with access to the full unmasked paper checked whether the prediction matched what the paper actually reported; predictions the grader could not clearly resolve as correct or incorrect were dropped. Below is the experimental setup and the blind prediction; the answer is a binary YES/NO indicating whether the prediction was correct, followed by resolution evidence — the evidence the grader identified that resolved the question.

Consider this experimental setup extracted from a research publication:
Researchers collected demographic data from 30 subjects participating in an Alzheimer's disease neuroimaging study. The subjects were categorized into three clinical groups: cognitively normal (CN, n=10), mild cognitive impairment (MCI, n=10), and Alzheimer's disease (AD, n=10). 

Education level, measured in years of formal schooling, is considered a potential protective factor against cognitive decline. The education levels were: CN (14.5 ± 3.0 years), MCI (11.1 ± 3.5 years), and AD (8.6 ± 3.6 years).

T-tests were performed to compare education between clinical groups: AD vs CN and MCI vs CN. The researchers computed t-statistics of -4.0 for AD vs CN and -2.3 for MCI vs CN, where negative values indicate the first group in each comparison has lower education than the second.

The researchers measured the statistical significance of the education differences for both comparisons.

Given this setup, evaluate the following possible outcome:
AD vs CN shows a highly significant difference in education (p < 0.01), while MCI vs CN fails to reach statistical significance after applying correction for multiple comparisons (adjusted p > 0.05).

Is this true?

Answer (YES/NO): NO